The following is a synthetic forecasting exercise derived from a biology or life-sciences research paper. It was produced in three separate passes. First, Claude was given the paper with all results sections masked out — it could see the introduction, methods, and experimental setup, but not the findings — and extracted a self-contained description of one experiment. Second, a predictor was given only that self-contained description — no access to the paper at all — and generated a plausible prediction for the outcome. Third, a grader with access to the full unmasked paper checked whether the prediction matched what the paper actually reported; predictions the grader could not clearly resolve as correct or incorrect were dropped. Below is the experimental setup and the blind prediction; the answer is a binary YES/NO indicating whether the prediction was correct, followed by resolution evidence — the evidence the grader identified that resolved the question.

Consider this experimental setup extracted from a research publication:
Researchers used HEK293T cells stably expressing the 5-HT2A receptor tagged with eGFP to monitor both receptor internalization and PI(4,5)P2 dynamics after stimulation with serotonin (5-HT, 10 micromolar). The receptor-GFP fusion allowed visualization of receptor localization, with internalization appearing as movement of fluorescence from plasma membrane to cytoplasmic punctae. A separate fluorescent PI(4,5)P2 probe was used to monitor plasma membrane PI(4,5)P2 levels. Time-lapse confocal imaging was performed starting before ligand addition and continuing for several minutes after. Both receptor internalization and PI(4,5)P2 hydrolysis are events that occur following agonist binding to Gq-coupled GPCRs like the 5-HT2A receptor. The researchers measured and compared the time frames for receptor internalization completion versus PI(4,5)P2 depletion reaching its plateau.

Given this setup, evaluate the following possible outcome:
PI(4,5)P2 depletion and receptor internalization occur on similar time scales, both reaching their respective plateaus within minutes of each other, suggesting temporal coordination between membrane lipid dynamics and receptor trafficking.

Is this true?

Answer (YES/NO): YES